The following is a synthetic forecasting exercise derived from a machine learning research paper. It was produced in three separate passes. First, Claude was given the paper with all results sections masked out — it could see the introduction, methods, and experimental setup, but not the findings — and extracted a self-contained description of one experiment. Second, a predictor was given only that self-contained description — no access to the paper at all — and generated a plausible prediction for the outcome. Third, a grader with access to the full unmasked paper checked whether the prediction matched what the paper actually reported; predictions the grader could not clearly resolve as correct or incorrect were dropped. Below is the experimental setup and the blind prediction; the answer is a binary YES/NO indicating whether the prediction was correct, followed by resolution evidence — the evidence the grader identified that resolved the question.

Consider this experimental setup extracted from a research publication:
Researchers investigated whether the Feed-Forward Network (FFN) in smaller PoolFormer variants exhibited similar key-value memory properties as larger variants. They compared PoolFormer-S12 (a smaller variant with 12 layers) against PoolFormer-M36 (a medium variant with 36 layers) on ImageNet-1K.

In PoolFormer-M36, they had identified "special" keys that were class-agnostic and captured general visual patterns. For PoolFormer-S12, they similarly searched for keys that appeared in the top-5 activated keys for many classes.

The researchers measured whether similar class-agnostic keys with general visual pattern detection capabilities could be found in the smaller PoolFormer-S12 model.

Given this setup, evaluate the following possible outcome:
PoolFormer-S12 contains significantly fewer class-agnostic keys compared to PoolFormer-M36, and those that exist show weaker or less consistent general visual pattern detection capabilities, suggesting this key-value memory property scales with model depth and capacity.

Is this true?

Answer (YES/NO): NO